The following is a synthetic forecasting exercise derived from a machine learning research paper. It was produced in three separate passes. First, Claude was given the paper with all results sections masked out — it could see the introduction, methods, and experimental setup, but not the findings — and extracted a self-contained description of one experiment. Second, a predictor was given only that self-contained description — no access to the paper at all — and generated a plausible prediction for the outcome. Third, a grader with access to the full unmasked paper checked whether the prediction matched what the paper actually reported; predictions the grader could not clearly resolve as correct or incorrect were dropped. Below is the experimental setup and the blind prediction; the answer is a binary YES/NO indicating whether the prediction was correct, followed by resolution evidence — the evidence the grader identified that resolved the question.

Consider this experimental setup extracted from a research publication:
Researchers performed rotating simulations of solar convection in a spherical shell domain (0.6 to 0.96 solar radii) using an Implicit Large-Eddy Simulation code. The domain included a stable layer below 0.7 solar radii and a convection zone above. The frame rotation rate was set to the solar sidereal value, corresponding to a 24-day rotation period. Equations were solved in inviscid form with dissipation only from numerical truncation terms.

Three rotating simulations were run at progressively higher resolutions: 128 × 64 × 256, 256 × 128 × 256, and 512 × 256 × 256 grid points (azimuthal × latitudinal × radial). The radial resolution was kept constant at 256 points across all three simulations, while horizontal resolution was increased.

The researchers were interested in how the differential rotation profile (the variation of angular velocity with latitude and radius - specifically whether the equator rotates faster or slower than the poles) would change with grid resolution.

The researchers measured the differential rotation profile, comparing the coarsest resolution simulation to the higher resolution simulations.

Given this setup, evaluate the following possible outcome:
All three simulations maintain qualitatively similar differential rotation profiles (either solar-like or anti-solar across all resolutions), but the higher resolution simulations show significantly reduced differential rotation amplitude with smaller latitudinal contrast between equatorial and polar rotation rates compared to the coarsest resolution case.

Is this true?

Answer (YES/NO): NO